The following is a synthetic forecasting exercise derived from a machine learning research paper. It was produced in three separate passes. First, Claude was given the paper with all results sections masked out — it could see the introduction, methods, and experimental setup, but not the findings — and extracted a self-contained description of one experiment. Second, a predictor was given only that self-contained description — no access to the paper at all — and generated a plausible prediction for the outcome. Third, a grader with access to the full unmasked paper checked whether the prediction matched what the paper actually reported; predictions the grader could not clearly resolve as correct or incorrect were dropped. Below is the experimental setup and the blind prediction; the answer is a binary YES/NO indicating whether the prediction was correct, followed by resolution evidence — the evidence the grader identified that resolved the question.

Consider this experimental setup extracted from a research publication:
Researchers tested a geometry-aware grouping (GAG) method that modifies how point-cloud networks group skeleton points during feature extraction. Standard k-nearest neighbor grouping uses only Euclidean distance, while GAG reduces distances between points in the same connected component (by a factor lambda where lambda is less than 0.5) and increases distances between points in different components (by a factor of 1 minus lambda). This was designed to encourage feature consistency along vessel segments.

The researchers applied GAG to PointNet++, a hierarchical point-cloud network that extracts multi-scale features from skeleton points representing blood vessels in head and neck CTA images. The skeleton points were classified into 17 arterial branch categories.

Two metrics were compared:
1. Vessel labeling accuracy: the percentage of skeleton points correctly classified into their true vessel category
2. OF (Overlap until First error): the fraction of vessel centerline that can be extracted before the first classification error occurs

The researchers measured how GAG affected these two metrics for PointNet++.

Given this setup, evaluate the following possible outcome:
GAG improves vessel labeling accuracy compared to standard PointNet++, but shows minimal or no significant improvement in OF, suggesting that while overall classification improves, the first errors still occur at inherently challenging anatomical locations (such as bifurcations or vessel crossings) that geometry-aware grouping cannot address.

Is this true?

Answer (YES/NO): YES